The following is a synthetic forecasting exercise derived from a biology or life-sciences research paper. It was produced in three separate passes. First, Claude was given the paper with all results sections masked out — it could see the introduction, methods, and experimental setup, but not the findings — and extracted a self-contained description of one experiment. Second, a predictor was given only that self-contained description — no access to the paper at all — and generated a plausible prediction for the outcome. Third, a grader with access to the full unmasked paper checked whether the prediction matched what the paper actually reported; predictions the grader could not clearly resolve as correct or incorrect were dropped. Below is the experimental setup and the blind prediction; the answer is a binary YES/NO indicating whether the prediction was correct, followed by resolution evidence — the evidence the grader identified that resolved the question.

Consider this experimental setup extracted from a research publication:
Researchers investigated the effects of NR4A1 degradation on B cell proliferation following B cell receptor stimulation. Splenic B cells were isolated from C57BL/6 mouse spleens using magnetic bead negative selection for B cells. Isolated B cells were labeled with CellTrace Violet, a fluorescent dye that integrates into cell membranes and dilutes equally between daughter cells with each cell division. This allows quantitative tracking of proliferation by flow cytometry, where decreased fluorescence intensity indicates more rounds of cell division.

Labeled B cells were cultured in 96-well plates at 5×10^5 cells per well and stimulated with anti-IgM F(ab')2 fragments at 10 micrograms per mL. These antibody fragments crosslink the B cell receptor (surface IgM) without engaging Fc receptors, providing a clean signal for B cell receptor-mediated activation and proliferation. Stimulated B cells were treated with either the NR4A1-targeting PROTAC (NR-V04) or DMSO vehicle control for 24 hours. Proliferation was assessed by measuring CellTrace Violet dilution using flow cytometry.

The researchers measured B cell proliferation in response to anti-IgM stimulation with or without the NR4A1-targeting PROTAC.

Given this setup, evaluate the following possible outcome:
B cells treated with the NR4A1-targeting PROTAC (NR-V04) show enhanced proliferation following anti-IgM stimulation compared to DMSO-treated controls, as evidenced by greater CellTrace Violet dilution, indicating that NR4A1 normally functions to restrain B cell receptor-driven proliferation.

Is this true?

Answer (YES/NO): YES